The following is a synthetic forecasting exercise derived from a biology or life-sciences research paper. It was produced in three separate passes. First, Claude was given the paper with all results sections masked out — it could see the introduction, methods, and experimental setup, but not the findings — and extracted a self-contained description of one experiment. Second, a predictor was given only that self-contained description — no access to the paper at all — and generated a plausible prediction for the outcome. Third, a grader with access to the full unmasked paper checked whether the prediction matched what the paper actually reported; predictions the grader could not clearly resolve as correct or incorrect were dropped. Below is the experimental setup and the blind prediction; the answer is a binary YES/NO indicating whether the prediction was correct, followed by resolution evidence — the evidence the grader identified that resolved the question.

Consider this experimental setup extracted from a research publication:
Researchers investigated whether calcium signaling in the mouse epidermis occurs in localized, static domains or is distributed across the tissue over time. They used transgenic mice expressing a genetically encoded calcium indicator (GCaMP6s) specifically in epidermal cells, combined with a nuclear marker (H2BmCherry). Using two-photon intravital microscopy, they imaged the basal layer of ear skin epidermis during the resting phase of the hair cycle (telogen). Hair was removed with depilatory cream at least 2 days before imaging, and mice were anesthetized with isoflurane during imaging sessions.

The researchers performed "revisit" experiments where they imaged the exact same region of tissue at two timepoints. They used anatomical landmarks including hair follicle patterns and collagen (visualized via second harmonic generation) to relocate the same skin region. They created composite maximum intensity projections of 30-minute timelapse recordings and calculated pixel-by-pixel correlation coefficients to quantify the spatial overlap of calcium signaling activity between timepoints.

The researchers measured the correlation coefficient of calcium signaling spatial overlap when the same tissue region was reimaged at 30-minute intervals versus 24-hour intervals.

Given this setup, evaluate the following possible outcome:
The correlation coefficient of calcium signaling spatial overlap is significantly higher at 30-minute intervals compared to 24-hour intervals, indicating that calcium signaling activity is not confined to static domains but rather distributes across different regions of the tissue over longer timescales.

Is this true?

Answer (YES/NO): YES